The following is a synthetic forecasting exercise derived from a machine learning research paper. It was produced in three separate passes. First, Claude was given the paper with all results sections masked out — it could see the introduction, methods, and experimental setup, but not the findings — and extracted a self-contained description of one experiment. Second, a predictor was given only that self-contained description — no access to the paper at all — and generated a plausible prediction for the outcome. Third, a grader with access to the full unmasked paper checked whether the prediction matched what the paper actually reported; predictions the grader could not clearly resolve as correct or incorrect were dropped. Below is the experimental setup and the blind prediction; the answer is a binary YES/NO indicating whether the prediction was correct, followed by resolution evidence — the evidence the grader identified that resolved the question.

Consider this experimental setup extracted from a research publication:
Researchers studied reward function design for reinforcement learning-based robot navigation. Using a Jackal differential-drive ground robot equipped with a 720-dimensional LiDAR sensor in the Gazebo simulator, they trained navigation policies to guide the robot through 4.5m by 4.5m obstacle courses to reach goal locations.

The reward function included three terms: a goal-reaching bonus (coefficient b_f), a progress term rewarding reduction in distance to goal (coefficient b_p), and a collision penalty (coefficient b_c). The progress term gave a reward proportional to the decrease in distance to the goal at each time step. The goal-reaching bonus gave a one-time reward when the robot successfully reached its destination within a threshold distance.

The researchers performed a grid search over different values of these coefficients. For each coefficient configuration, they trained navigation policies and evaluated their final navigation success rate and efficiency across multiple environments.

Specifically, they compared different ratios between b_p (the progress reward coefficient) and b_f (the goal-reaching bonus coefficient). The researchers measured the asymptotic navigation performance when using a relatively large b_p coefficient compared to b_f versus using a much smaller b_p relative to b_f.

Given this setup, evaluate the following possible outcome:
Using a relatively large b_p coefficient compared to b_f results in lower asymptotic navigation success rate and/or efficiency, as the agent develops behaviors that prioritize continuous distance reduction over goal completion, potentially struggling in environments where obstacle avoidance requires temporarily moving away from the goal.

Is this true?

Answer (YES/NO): YES